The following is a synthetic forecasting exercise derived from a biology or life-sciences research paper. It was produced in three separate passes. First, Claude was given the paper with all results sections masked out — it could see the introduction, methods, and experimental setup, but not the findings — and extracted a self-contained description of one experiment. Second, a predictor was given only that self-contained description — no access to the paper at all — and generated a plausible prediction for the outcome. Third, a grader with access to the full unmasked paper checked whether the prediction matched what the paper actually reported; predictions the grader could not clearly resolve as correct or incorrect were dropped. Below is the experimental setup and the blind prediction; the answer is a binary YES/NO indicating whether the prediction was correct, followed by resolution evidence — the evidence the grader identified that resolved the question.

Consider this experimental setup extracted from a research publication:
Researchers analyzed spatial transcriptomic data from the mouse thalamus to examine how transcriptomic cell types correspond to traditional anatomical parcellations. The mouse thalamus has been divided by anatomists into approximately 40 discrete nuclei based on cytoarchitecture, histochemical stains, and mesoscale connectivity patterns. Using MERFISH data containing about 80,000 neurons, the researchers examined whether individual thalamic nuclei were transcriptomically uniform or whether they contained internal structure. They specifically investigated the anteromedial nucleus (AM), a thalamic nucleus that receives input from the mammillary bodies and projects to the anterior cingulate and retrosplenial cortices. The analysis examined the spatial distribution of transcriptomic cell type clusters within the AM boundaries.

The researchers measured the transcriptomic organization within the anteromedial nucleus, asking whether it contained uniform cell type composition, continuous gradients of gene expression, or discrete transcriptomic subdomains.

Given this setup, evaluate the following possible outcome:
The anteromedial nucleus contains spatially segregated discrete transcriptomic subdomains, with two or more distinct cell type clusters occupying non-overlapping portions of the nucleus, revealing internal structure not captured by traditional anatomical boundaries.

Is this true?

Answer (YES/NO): YES